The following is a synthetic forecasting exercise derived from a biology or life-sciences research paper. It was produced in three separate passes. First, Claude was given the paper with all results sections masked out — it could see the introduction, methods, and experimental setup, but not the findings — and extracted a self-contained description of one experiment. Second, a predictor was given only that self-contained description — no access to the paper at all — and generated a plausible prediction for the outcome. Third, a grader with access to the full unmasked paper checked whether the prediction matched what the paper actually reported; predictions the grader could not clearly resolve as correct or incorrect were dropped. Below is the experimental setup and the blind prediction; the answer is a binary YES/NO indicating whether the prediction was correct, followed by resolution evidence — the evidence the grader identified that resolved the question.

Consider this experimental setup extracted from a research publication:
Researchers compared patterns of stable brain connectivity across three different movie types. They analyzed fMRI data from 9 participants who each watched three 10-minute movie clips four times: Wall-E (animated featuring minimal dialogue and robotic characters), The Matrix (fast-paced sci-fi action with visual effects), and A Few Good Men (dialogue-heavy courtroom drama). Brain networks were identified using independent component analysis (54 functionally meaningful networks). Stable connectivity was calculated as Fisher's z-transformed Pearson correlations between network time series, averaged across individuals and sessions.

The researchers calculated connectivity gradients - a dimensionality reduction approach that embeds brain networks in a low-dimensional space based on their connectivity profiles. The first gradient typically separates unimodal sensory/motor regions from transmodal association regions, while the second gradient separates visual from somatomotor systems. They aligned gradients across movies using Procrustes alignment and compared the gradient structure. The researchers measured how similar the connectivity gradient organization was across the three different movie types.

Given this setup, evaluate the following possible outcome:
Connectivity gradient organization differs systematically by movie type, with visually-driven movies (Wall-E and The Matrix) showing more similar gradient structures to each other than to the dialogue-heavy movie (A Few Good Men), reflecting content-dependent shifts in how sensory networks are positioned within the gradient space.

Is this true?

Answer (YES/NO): NO